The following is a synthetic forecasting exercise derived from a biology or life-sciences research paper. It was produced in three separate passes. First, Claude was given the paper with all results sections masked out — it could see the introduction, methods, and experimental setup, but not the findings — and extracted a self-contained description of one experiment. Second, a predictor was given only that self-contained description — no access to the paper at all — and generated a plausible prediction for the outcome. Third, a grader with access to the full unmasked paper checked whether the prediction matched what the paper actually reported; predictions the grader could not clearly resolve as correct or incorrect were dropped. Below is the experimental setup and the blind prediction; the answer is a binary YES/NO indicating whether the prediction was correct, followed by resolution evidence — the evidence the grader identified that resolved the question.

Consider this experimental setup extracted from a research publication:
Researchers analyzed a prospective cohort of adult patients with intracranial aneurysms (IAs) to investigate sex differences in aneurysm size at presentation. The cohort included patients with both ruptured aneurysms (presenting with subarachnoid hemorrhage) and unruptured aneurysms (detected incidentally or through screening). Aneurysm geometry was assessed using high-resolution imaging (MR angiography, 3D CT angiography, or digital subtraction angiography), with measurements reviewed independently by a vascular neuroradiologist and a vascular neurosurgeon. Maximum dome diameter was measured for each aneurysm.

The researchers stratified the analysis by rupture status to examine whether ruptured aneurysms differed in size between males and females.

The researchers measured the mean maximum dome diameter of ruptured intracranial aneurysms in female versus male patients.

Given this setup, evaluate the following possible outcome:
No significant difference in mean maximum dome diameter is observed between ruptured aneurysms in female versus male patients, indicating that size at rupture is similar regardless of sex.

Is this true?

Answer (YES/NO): YES